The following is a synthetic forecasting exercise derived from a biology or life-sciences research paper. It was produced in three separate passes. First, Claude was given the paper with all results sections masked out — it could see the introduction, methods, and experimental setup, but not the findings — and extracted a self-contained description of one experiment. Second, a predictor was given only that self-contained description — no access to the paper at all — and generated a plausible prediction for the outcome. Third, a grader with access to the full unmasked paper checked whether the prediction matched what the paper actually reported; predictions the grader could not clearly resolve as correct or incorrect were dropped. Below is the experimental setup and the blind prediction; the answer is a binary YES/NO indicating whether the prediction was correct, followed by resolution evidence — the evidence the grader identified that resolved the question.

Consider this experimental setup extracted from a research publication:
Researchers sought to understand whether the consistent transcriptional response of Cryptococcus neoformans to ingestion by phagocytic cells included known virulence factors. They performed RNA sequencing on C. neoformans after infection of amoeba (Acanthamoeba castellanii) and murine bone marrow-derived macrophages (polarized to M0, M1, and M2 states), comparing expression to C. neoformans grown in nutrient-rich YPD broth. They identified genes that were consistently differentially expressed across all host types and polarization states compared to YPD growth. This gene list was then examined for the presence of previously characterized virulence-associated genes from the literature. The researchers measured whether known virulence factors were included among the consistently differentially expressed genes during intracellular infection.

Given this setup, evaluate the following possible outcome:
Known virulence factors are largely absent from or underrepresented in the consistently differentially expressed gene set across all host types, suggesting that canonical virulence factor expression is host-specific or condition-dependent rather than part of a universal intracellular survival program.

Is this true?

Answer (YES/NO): NO